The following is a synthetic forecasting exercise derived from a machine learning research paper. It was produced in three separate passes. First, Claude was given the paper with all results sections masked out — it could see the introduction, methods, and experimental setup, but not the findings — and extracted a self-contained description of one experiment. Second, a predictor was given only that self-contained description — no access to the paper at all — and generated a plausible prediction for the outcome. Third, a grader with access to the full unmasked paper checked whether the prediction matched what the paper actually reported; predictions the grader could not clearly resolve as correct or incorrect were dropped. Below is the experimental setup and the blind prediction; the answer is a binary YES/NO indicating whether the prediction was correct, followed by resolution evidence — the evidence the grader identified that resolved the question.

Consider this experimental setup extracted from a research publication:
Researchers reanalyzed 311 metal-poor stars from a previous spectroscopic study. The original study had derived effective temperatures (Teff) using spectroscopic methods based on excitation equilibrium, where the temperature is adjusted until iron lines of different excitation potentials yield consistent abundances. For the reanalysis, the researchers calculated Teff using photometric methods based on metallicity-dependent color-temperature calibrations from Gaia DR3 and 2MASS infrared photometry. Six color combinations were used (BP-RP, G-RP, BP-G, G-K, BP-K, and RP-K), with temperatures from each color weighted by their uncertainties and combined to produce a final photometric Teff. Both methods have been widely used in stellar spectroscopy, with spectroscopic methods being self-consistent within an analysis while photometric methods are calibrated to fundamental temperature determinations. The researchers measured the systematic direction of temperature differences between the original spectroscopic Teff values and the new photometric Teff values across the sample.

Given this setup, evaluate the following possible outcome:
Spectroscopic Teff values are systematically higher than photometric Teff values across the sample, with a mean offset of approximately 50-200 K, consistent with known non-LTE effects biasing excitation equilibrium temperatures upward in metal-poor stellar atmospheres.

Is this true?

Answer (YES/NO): NO